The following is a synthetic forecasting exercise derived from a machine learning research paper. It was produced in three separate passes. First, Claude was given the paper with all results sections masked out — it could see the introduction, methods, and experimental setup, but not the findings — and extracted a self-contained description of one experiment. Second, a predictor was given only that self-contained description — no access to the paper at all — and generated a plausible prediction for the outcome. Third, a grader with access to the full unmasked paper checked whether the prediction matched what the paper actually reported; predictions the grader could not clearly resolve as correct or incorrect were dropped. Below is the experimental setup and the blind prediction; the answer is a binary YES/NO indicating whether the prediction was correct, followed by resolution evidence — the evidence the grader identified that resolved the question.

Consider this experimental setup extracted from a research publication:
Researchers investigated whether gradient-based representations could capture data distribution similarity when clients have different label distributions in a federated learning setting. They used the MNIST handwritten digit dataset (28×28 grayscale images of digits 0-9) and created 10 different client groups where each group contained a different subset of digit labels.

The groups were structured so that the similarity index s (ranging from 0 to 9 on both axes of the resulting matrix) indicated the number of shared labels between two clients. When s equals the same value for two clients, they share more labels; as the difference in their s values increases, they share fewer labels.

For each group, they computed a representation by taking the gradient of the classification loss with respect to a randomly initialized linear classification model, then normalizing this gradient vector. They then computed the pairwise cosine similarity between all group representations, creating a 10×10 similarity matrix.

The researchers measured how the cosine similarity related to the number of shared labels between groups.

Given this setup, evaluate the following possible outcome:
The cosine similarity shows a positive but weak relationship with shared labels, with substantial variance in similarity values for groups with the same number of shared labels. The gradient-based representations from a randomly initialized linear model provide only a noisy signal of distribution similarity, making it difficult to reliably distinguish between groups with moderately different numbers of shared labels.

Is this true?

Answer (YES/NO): NO